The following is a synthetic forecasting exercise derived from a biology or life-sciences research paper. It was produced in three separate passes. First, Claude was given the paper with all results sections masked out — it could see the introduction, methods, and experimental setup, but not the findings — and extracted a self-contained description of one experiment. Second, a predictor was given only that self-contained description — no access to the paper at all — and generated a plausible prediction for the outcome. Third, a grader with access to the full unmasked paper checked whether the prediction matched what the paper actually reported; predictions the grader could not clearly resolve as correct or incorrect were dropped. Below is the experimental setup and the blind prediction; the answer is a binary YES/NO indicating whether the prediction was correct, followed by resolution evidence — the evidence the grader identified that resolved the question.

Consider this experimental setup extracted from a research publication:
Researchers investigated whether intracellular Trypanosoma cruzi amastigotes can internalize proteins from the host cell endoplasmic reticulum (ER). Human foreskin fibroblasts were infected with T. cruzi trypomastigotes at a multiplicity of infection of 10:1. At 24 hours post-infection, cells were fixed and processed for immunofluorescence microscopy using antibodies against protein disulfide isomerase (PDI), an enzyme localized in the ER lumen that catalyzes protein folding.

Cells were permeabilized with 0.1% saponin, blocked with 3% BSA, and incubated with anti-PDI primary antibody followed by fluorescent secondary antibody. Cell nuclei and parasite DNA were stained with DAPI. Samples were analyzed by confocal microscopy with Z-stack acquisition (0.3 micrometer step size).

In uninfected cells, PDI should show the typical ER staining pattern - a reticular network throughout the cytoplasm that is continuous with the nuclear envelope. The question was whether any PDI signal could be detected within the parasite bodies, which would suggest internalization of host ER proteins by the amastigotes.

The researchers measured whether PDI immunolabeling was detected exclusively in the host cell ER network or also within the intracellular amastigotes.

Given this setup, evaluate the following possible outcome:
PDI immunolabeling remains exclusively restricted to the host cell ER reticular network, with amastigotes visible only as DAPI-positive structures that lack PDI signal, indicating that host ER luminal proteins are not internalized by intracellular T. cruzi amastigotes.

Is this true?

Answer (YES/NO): NO